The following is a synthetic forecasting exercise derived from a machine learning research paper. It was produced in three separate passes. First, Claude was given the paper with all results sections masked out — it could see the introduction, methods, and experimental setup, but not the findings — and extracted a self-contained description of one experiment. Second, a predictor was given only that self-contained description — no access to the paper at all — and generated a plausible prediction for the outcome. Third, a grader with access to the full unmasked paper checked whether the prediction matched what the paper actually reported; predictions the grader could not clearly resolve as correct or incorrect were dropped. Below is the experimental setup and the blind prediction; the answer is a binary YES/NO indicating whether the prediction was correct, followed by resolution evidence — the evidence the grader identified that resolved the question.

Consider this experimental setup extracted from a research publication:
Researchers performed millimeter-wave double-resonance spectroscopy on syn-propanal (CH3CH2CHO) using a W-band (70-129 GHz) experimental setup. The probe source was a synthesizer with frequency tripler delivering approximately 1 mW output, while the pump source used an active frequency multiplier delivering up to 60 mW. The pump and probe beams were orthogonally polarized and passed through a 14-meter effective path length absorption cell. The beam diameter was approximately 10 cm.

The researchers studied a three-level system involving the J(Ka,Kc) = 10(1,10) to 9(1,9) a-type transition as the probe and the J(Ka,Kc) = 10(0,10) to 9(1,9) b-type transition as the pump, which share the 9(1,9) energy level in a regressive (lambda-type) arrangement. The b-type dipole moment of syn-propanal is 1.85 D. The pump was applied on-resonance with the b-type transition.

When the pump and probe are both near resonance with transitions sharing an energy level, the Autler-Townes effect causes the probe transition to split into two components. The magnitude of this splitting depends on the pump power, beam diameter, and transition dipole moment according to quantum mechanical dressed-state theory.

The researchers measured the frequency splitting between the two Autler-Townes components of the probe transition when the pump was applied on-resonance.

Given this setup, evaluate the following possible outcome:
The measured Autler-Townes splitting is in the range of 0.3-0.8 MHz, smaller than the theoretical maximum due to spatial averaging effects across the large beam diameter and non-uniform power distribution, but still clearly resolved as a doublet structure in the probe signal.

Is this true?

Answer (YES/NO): NO